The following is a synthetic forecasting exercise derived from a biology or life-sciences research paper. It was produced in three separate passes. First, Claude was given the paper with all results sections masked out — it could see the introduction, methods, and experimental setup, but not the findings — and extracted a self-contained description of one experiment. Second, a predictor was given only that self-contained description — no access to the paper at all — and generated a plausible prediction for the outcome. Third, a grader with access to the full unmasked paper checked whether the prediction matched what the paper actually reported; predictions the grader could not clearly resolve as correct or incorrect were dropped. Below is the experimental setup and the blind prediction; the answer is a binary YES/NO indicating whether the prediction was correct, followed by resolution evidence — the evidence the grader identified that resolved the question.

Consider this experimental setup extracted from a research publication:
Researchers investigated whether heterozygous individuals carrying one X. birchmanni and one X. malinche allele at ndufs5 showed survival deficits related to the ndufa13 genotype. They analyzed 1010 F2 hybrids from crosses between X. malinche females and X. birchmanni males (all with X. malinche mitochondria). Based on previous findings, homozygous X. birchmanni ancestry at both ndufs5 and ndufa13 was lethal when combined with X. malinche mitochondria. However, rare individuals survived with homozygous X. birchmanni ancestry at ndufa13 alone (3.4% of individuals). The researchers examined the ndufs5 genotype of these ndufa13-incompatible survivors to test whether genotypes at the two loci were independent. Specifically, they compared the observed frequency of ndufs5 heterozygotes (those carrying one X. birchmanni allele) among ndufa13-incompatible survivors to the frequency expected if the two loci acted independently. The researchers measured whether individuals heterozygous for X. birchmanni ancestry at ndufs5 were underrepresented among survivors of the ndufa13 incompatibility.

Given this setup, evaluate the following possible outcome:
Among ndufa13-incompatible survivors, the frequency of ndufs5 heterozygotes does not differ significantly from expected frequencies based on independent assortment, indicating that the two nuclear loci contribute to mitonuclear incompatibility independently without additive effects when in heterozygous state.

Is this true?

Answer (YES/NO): NO